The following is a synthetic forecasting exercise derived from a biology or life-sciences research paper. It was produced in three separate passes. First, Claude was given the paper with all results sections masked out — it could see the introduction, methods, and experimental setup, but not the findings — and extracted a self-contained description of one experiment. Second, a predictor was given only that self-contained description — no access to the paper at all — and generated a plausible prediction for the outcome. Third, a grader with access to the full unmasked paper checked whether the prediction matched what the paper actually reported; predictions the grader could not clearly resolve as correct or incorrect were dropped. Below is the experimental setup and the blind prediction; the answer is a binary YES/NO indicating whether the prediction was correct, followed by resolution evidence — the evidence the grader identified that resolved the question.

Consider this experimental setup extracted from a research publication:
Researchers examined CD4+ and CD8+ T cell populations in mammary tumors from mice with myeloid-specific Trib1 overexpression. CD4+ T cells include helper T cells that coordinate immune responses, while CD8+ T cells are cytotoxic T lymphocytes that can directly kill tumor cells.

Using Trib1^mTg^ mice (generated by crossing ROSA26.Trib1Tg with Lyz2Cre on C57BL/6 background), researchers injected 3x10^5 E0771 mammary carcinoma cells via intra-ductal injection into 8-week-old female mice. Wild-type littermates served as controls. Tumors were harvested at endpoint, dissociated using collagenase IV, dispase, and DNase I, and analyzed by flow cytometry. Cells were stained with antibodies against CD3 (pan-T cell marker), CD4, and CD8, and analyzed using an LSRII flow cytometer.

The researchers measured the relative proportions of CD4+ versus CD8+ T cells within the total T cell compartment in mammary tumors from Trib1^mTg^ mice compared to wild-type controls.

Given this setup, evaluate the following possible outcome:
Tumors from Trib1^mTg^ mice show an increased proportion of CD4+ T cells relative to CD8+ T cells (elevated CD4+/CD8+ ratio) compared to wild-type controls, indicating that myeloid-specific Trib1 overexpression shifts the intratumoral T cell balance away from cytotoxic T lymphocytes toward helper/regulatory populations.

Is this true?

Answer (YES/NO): NO